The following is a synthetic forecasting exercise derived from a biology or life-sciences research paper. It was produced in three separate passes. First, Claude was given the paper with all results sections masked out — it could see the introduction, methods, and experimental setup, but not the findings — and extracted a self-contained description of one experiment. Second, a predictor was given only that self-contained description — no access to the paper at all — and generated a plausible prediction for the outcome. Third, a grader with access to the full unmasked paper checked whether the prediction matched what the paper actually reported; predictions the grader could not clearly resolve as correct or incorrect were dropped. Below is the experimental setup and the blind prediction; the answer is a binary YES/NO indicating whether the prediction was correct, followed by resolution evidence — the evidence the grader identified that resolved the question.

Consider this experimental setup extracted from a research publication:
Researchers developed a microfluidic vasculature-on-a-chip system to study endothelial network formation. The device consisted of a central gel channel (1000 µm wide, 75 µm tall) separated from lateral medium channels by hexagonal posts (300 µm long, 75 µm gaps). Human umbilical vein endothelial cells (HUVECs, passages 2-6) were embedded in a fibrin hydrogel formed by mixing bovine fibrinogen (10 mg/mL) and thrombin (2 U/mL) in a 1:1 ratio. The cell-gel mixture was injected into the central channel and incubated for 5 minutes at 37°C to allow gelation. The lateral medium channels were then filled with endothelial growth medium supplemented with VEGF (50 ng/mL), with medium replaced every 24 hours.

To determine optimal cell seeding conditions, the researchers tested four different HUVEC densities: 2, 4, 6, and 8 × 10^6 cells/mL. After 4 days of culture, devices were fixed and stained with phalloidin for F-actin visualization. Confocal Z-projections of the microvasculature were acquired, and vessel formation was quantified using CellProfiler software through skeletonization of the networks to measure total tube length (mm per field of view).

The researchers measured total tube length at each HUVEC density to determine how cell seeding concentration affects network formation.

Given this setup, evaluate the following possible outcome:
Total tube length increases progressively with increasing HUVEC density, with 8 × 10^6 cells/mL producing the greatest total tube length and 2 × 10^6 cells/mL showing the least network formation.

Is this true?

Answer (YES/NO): NO